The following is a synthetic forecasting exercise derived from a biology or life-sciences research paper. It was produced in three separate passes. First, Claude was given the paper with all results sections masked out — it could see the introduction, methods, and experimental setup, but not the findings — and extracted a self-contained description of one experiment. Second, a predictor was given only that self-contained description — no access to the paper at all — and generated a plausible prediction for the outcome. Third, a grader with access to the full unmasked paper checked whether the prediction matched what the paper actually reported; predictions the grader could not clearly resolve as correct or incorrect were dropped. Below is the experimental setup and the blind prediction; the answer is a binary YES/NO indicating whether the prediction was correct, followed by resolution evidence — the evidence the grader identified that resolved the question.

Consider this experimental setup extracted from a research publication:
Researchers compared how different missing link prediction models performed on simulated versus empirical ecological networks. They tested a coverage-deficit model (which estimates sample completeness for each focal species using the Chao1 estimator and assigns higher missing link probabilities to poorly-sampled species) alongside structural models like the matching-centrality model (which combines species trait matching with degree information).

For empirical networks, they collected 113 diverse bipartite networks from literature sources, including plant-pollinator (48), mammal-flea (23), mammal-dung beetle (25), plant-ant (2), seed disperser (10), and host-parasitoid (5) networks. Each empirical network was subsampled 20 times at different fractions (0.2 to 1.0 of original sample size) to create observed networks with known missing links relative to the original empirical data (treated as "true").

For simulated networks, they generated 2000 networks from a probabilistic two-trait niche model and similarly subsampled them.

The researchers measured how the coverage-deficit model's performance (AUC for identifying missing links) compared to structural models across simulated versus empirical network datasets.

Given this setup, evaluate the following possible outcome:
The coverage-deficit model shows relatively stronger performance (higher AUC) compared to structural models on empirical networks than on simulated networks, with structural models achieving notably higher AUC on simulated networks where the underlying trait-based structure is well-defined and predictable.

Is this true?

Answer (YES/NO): NO